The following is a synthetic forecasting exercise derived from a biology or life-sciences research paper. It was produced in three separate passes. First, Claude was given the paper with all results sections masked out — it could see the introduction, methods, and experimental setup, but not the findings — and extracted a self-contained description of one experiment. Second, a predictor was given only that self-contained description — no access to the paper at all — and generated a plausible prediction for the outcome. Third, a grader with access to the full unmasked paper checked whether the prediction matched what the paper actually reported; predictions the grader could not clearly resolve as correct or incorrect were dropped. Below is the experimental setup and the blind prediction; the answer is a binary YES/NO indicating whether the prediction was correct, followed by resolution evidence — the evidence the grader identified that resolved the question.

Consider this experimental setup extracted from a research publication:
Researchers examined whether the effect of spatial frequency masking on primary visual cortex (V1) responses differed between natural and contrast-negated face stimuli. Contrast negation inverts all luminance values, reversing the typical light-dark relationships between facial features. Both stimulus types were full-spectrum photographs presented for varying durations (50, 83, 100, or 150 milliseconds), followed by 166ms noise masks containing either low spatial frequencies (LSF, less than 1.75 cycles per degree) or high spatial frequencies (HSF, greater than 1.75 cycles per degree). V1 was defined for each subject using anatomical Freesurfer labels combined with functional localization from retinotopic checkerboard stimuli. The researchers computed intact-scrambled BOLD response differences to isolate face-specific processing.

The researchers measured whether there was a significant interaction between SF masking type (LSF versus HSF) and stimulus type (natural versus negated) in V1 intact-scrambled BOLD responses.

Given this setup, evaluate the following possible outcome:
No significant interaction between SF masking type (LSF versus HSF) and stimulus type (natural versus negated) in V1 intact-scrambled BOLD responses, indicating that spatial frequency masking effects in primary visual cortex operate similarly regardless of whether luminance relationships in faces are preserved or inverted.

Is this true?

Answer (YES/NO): YES